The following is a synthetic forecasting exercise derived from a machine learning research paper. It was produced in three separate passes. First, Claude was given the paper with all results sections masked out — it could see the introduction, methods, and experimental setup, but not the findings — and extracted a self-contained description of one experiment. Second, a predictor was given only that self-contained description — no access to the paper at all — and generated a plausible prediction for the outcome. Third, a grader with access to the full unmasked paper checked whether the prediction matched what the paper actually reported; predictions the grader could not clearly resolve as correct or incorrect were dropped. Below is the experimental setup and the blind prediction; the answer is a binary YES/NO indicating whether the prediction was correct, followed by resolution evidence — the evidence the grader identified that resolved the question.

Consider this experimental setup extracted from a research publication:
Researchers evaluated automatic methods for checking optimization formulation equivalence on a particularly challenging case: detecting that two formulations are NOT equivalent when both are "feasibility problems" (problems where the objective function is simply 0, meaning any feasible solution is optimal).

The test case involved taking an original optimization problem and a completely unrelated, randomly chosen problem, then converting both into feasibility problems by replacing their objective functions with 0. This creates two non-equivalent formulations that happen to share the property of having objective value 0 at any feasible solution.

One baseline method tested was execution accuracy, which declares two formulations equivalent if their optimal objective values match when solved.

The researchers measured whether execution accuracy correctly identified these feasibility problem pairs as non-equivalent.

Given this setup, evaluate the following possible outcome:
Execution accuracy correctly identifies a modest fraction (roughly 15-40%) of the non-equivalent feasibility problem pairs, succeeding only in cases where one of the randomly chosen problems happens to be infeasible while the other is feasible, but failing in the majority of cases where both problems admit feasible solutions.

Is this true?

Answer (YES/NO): NO